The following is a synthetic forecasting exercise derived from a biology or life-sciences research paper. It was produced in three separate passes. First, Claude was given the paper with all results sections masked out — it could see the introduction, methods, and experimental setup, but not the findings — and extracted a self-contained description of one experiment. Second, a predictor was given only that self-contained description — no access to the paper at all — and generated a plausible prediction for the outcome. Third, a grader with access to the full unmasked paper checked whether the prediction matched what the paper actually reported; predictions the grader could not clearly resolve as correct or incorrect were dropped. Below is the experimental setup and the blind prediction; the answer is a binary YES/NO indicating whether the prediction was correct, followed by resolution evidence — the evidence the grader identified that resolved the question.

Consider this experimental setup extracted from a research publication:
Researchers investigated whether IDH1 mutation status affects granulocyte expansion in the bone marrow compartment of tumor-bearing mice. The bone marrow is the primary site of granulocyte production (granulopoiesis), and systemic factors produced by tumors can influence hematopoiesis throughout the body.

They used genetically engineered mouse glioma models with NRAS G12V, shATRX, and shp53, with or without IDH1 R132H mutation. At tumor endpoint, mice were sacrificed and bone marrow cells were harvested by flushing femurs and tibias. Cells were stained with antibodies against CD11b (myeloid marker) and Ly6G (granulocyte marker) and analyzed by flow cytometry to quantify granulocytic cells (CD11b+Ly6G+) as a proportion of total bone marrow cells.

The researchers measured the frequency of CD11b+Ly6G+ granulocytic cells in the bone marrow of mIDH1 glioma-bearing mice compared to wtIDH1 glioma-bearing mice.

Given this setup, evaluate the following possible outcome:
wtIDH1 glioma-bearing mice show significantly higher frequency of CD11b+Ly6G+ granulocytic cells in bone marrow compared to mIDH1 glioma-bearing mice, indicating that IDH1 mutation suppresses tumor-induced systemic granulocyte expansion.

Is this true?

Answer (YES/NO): NO